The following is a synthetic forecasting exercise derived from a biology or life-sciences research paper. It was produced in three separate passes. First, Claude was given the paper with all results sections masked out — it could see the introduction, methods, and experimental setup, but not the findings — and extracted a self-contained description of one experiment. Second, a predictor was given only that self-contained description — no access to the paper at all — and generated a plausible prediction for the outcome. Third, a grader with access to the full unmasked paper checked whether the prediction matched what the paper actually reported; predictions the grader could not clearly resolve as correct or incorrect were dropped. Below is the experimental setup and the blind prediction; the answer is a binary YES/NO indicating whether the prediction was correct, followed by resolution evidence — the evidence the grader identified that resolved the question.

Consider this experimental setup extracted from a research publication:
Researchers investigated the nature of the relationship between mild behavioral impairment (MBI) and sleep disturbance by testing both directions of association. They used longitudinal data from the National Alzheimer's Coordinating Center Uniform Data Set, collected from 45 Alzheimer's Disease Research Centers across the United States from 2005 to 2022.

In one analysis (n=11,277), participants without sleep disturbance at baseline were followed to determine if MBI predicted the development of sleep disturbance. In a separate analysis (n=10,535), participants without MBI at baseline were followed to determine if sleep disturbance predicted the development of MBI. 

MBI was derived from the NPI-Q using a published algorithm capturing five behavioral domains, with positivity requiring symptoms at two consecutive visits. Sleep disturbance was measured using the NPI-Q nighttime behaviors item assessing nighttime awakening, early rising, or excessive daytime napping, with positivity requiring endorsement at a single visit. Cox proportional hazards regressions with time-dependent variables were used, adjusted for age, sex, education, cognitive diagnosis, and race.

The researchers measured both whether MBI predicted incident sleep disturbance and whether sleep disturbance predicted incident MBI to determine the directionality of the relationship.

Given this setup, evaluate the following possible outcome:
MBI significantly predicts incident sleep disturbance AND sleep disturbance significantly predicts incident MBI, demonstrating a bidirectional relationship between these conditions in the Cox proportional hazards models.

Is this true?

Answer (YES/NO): YES